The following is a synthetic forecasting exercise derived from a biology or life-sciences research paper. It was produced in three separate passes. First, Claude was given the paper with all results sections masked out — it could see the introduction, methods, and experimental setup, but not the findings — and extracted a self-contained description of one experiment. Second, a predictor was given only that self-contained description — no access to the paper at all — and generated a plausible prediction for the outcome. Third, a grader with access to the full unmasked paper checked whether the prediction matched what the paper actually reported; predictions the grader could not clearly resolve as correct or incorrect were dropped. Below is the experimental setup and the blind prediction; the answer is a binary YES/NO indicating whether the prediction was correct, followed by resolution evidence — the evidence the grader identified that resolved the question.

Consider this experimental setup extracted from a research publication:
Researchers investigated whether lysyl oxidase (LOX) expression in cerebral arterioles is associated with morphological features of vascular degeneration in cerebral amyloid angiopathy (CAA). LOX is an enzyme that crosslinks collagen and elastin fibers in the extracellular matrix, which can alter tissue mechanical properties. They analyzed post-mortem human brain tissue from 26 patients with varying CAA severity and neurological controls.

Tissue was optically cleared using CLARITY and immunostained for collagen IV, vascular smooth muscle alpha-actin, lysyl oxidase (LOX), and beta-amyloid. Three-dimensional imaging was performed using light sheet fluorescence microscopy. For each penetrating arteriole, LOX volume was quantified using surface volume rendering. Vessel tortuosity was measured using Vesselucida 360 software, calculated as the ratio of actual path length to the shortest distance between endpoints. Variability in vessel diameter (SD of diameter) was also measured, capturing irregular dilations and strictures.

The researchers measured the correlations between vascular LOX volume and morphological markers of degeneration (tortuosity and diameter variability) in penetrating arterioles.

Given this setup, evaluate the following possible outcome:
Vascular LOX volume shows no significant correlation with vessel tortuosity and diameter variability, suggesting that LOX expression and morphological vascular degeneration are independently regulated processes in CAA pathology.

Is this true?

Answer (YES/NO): NO